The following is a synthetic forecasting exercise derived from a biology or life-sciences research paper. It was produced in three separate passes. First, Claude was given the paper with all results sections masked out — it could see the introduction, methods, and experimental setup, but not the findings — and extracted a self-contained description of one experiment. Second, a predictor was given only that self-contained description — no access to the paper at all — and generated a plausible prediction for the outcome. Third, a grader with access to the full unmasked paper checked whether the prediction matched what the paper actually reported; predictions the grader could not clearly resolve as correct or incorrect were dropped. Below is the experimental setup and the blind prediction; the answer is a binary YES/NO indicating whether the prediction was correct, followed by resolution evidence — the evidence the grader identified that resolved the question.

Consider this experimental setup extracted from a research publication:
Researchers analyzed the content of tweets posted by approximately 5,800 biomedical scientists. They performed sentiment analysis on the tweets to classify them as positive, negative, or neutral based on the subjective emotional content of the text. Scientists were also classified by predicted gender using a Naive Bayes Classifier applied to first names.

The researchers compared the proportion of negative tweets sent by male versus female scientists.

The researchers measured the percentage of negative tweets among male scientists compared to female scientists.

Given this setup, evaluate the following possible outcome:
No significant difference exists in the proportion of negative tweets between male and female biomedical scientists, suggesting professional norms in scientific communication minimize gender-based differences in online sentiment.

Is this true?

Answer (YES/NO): NO